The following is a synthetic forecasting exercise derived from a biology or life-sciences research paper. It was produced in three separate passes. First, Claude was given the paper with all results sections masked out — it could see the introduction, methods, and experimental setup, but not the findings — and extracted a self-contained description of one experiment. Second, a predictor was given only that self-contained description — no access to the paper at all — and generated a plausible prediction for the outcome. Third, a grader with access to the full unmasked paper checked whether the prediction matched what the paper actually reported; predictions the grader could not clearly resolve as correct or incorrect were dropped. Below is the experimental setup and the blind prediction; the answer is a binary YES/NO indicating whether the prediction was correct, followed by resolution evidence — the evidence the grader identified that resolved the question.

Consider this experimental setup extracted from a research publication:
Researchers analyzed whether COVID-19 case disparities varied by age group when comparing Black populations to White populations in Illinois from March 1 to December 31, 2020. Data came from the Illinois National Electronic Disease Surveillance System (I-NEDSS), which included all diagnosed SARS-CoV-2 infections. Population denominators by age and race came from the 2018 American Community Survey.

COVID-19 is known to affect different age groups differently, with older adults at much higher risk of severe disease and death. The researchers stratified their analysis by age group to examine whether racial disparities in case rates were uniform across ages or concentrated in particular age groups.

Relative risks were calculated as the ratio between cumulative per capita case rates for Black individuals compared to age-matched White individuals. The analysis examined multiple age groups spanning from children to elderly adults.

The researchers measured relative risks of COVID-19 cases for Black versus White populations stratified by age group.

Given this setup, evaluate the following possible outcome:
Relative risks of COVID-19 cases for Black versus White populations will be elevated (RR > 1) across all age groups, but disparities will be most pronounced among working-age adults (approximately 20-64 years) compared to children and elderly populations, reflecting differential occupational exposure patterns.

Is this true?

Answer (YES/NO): NO